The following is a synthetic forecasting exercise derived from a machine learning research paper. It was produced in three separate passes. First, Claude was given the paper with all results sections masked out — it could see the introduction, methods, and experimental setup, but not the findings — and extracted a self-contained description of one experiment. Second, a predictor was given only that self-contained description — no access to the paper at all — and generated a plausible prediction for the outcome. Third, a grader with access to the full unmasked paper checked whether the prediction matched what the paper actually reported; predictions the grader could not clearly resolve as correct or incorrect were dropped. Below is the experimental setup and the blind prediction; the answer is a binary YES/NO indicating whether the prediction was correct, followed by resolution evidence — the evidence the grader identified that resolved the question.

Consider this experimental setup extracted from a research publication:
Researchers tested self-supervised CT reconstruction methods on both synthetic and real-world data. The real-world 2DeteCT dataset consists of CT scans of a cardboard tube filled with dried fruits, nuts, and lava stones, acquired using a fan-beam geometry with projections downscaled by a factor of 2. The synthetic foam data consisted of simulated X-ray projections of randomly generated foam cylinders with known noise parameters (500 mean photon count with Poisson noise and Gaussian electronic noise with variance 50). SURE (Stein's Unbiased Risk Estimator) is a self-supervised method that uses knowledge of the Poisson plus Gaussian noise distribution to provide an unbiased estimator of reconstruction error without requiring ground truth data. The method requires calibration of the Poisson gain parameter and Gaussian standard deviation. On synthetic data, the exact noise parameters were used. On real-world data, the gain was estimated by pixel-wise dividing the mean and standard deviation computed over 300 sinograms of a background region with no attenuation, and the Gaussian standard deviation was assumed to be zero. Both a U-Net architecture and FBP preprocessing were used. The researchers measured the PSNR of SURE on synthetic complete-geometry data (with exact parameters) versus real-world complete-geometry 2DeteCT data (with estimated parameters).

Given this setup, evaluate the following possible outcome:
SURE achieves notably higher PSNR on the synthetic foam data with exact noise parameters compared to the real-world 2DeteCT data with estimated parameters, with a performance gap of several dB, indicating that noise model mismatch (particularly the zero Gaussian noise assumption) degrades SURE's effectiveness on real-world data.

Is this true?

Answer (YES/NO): NO